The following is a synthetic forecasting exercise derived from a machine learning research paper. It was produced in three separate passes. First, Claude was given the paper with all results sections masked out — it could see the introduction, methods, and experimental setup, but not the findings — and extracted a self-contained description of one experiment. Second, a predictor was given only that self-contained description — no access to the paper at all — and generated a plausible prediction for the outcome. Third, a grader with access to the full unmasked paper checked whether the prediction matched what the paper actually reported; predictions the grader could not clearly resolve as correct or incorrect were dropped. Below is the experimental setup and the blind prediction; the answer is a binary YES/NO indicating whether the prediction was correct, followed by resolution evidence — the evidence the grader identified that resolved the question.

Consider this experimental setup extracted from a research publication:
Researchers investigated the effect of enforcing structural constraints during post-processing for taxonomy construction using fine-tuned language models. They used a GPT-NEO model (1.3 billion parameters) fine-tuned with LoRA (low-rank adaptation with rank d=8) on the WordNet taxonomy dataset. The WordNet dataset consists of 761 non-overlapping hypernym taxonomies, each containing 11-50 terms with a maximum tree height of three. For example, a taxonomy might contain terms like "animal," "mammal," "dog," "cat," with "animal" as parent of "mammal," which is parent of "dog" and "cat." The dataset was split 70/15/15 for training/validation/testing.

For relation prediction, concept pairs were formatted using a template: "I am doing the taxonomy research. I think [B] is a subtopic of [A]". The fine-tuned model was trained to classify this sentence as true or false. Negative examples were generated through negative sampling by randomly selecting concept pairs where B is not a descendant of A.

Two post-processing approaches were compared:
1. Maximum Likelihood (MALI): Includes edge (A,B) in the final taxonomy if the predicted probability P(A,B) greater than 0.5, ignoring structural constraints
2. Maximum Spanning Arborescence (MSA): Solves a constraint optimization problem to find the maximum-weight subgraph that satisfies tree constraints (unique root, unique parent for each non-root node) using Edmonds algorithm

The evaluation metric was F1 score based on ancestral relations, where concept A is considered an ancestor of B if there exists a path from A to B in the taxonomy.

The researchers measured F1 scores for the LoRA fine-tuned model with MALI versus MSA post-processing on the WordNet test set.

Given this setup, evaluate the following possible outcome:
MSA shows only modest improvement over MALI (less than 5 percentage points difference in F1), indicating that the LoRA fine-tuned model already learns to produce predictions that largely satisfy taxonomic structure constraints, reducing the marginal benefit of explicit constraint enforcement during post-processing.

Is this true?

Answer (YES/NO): NO